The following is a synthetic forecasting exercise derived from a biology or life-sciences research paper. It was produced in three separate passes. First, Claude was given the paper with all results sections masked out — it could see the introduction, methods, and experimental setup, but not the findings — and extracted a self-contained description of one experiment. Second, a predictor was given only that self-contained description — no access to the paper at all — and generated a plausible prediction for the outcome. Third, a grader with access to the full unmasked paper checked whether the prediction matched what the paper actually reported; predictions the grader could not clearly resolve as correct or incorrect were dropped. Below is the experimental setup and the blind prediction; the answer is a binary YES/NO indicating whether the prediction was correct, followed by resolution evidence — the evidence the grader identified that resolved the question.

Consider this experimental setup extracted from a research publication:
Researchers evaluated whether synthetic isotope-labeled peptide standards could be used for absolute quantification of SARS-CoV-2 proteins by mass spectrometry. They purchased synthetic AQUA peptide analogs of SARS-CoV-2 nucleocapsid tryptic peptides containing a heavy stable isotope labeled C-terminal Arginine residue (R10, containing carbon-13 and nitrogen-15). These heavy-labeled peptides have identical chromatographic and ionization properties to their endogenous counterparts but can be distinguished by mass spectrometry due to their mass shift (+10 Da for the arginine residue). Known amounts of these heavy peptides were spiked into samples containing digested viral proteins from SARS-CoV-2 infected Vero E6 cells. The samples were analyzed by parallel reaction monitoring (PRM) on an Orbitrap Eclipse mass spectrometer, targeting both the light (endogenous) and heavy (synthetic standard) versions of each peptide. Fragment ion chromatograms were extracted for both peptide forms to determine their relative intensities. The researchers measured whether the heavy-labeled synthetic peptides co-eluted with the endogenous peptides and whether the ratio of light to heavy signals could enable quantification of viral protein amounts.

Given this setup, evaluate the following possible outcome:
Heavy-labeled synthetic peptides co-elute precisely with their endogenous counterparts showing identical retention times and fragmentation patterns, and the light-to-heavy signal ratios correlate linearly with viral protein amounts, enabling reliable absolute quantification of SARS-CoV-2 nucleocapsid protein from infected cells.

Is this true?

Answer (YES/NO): NO